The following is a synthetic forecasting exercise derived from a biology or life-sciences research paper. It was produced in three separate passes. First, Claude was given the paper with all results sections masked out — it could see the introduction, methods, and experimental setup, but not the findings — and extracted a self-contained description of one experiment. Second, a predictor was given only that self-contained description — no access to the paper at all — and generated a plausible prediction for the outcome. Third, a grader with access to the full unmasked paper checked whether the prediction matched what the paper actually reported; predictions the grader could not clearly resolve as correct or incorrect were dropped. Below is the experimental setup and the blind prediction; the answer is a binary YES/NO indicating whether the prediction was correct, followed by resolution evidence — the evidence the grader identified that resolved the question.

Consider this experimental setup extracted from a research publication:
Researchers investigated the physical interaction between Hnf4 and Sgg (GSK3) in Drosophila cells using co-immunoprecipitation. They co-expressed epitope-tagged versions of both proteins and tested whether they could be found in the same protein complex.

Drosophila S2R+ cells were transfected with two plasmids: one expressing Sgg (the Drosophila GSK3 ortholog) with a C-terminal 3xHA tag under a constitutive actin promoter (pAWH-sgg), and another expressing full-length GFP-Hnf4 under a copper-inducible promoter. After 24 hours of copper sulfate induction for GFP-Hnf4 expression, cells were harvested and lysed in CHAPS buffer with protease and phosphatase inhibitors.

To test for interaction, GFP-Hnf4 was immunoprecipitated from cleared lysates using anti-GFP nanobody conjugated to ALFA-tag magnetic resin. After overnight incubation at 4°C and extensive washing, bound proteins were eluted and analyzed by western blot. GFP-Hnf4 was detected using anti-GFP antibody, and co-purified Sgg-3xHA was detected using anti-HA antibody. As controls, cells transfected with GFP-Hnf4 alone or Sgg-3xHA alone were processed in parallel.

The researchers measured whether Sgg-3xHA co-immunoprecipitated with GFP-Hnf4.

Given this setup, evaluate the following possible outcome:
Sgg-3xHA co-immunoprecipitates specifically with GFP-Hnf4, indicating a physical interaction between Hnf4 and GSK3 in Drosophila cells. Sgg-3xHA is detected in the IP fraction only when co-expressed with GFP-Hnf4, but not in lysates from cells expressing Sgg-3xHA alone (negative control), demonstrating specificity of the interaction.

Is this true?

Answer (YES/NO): YES